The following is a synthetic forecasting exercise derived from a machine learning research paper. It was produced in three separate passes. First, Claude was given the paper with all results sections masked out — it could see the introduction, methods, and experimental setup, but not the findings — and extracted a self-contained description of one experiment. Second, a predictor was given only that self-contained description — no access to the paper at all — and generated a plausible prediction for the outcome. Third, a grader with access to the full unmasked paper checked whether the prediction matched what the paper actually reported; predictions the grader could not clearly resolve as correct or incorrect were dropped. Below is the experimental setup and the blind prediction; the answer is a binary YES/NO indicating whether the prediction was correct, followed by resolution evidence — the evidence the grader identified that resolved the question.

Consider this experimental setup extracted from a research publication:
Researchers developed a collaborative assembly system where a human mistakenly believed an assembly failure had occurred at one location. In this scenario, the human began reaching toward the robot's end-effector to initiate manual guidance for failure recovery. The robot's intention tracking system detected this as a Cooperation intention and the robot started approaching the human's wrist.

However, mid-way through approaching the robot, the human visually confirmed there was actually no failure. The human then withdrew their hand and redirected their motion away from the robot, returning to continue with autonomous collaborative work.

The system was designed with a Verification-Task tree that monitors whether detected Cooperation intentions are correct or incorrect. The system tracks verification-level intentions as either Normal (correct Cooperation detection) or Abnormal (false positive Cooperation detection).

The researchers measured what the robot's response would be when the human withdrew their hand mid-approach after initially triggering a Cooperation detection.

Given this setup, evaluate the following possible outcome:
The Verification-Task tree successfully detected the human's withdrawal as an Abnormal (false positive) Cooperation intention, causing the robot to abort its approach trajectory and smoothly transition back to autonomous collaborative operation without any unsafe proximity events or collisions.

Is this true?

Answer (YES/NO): YES